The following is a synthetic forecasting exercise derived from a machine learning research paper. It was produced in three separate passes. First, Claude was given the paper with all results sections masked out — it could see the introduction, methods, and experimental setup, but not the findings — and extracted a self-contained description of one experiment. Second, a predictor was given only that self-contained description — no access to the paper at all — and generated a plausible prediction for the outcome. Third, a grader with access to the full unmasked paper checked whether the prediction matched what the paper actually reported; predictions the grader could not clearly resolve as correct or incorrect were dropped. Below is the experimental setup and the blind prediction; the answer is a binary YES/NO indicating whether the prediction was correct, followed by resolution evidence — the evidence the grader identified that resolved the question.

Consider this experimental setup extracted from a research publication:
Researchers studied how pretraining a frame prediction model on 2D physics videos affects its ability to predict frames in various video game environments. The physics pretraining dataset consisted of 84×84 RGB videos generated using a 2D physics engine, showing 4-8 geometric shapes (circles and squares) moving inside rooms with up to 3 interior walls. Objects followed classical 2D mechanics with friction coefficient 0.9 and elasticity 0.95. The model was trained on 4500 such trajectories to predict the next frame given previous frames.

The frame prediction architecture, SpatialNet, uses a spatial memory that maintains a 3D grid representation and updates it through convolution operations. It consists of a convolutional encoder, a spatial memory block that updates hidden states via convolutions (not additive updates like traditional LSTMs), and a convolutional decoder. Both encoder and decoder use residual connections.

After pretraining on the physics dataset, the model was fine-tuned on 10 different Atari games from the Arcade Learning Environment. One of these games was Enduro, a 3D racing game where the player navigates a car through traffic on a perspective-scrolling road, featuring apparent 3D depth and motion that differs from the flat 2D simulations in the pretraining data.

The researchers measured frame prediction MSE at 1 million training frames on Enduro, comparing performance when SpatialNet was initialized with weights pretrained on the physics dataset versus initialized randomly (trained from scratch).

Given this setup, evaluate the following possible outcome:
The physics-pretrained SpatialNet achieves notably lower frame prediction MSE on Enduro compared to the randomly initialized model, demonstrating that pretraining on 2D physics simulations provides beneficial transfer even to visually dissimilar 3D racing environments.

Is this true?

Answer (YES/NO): NO